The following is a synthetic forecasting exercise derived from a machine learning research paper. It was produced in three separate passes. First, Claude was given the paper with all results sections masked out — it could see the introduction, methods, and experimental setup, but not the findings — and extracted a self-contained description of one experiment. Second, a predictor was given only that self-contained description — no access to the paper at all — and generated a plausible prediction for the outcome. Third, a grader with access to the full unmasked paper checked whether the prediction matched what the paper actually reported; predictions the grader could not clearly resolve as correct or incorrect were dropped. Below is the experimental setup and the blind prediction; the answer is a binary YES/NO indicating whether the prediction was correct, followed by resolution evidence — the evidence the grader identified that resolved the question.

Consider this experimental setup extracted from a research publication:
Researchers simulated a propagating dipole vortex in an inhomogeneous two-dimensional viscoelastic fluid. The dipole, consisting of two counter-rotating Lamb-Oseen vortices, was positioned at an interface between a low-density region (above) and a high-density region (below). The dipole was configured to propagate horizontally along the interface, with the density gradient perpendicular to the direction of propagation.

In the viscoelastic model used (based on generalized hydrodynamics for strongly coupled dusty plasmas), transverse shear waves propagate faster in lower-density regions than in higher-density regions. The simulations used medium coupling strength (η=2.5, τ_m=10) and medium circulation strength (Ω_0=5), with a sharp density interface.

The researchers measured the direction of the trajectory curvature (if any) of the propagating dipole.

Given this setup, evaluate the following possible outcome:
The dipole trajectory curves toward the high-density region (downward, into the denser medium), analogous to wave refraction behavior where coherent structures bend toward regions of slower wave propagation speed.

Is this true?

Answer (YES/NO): YES